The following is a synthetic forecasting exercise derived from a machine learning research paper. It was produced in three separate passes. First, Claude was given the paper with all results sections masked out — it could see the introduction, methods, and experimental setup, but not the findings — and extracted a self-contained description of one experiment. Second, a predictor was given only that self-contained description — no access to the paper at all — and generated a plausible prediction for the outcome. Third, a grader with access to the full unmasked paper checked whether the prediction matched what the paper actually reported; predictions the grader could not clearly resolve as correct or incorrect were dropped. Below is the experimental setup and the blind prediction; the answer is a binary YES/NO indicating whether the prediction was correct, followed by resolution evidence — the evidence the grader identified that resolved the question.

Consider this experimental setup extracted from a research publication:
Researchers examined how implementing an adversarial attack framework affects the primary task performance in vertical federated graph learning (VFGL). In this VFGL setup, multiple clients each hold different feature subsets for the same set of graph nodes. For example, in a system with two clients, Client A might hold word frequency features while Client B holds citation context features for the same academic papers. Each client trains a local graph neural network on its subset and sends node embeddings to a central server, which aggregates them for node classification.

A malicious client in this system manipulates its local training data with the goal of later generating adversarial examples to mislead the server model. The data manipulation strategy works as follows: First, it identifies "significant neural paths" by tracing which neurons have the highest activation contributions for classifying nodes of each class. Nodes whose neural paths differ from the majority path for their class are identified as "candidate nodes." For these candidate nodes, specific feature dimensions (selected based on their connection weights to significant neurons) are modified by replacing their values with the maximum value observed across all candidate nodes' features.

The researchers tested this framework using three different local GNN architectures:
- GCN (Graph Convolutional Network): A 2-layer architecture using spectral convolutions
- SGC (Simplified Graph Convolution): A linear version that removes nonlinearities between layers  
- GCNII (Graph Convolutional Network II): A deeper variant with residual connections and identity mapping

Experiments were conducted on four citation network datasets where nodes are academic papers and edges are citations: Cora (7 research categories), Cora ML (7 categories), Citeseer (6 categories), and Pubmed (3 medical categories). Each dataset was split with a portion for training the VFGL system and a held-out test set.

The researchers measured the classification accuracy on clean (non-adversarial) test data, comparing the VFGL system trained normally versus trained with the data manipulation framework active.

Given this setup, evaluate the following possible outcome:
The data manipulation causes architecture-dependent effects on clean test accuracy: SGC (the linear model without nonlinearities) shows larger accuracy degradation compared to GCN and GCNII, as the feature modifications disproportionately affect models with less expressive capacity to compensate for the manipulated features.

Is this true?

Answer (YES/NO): NO